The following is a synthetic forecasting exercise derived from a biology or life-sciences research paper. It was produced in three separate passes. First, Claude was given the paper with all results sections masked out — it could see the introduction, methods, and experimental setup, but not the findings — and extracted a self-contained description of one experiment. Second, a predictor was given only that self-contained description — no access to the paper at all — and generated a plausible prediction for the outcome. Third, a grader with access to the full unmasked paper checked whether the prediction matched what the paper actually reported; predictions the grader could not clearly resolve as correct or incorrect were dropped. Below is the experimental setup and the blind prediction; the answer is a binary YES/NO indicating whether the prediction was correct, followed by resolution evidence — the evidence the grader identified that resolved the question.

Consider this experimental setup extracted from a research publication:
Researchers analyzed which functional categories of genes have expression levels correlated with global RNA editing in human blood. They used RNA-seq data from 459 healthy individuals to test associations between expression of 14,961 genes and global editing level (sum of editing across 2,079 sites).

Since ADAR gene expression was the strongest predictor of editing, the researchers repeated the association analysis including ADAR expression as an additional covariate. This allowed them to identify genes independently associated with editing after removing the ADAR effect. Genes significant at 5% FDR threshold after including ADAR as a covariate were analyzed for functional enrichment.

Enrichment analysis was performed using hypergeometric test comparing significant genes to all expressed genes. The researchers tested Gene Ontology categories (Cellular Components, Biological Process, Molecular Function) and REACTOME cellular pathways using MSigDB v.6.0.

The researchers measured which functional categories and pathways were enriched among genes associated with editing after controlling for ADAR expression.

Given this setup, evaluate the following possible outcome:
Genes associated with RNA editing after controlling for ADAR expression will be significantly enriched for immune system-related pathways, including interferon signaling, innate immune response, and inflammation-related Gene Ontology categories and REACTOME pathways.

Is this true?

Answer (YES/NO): NO